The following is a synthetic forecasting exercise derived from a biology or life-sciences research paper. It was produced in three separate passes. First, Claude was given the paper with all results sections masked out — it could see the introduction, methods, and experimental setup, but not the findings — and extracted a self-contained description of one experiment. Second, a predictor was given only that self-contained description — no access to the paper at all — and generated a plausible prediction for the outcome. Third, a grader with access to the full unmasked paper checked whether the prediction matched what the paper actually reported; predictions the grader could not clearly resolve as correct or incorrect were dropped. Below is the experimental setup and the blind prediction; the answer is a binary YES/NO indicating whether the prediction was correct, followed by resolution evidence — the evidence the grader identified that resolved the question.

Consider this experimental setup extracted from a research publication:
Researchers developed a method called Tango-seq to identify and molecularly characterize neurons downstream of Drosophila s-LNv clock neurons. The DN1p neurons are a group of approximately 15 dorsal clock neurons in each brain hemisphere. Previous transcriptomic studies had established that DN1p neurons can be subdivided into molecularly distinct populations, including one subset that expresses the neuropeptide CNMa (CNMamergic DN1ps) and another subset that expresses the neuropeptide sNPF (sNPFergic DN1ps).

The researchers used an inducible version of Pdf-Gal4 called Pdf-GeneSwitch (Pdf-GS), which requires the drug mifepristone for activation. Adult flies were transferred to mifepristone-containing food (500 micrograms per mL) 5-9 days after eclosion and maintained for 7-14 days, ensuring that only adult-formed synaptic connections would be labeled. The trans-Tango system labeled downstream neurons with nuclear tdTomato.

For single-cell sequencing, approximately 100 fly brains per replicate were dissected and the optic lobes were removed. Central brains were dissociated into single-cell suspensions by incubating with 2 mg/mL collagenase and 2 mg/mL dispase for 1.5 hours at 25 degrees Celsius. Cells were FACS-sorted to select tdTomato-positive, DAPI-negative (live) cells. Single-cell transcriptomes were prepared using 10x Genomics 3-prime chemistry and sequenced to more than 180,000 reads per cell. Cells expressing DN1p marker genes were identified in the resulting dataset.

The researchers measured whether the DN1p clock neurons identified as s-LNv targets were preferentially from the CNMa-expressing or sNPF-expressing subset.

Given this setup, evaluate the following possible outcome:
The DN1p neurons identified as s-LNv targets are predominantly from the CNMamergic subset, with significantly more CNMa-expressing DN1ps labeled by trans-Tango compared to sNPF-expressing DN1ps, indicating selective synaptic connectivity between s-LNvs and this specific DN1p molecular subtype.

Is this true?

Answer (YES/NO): YES